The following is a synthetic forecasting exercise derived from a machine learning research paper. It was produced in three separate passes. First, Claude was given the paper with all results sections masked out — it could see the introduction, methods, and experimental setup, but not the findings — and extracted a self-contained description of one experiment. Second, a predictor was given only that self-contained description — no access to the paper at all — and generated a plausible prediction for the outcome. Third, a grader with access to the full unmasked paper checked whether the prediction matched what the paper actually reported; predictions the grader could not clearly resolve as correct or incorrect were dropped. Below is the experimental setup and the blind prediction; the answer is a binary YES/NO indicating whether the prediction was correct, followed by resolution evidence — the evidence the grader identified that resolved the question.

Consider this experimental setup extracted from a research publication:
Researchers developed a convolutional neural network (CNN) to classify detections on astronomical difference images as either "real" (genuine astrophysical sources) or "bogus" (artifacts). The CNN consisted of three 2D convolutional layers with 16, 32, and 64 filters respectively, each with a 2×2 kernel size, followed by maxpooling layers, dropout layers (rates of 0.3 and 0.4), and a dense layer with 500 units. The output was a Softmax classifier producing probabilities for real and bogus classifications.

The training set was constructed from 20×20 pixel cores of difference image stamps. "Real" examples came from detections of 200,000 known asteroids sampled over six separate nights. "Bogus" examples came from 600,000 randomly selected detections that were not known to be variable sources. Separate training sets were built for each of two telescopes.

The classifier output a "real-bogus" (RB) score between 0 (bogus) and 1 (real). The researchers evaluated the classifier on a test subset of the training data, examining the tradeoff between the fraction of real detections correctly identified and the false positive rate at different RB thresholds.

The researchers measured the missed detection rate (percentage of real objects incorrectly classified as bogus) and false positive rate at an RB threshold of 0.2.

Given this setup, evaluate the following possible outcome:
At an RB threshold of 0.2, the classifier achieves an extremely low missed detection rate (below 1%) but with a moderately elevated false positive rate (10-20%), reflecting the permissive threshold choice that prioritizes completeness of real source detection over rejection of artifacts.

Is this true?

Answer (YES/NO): NO